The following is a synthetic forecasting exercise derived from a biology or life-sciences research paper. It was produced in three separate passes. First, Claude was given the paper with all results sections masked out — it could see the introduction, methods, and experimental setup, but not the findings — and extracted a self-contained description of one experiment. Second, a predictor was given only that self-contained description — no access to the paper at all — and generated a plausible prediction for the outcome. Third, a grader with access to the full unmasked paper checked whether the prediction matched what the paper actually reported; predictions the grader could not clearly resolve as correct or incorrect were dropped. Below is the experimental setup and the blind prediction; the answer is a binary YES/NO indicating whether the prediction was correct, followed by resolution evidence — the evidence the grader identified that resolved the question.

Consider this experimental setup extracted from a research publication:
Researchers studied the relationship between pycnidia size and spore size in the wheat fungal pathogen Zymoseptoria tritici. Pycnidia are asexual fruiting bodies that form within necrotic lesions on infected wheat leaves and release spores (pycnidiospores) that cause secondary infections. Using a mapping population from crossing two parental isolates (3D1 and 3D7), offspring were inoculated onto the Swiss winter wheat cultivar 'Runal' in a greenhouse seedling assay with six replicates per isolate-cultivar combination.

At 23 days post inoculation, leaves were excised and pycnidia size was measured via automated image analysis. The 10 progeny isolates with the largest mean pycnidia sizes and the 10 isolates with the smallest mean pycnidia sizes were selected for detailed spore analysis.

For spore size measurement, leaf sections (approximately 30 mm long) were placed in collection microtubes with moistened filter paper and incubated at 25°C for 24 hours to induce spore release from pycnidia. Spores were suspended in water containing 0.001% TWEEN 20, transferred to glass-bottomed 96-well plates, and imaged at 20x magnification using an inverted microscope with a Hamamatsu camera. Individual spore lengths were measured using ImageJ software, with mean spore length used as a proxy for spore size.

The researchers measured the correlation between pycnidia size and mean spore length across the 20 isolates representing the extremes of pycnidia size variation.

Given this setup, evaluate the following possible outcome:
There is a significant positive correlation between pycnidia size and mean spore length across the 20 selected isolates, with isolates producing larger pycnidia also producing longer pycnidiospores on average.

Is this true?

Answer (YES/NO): YES